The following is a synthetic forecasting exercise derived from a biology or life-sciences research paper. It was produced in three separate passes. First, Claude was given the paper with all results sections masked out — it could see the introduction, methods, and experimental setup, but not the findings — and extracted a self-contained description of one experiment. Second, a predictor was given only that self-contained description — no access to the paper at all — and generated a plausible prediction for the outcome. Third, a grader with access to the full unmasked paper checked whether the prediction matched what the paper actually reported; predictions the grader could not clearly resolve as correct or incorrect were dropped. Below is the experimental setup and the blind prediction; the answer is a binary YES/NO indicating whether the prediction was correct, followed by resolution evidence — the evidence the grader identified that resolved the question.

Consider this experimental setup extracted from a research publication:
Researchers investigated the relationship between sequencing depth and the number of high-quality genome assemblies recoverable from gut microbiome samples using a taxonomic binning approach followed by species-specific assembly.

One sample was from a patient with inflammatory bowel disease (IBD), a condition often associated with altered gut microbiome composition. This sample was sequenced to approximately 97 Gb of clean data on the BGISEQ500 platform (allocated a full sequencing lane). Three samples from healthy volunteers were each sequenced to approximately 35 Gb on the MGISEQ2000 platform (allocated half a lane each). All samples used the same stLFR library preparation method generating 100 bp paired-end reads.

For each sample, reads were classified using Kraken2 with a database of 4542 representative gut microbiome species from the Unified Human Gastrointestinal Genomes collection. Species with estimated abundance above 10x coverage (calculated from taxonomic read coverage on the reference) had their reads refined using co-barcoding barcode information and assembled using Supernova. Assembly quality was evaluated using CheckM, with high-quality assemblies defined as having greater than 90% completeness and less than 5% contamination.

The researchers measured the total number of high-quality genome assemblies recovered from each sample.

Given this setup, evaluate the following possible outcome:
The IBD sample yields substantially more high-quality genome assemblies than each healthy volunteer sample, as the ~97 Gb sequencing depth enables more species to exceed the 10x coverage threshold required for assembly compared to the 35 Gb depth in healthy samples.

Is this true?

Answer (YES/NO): NO